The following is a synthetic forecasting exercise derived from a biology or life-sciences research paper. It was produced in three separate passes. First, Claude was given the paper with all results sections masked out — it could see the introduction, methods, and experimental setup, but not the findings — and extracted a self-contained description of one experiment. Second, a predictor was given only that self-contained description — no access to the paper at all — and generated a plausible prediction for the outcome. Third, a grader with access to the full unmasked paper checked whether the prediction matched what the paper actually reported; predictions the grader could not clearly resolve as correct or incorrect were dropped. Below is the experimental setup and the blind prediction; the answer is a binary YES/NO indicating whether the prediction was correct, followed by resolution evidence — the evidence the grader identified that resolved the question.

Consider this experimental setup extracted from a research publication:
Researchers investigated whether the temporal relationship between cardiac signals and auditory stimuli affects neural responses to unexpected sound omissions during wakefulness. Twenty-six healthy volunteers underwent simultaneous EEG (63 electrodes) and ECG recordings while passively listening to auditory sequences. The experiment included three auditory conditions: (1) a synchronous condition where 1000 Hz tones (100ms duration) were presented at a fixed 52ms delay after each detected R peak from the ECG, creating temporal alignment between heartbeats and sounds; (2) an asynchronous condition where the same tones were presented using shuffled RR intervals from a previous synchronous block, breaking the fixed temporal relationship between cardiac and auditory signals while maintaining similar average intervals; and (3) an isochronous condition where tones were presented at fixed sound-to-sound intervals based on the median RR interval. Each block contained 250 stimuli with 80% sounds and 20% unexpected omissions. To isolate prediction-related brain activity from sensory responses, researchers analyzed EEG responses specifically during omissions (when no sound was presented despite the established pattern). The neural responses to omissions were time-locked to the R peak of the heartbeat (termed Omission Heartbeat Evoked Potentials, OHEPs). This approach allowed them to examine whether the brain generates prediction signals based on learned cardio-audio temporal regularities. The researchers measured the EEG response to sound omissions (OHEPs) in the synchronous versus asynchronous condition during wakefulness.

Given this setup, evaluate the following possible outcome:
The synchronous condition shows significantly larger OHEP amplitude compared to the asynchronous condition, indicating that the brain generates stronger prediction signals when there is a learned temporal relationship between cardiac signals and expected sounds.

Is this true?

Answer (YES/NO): NO